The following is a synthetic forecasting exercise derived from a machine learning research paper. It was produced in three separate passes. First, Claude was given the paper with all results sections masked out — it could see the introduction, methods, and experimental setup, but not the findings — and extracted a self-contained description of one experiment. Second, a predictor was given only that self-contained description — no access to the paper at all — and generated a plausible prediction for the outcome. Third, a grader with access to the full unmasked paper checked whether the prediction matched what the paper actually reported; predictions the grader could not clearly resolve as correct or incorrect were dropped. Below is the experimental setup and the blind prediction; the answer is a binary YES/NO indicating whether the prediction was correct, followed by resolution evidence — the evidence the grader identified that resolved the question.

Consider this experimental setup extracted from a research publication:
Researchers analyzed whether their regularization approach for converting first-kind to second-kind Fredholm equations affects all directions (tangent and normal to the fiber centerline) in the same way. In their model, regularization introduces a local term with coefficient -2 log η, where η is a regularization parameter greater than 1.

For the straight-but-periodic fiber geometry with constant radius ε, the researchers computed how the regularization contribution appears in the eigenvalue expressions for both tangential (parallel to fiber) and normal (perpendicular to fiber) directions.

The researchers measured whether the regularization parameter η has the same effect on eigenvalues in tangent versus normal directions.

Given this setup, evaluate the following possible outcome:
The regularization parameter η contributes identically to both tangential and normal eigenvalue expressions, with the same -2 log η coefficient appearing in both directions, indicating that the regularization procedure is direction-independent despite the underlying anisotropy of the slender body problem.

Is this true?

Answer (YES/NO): YES